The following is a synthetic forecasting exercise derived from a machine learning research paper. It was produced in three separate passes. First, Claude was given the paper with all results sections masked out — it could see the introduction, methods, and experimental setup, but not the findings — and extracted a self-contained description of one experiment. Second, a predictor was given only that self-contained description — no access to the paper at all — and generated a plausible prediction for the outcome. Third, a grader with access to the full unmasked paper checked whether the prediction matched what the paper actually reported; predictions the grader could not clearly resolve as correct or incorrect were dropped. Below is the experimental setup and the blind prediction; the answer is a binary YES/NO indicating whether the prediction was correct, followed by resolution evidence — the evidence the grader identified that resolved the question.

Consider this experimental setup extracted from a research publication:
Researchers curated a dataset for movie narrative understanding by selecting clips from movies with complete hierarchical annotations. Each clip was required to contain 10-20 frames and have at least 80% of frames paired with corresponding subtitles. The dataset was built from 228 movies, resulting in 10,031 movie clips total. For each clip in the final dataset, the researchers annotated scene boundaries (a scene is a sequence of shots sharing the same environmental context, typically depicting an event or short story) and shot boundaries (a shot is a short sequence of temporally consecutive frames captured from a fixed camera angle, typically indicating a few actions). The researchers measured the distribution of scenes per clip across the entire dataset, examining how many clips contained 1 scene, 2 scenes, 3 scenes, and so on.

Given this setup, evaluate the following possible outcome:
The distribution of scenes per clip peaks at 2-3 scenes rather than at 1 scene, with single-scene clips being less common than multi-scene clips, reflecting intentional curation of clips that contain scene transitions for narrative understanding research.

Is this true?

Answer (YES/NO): NO